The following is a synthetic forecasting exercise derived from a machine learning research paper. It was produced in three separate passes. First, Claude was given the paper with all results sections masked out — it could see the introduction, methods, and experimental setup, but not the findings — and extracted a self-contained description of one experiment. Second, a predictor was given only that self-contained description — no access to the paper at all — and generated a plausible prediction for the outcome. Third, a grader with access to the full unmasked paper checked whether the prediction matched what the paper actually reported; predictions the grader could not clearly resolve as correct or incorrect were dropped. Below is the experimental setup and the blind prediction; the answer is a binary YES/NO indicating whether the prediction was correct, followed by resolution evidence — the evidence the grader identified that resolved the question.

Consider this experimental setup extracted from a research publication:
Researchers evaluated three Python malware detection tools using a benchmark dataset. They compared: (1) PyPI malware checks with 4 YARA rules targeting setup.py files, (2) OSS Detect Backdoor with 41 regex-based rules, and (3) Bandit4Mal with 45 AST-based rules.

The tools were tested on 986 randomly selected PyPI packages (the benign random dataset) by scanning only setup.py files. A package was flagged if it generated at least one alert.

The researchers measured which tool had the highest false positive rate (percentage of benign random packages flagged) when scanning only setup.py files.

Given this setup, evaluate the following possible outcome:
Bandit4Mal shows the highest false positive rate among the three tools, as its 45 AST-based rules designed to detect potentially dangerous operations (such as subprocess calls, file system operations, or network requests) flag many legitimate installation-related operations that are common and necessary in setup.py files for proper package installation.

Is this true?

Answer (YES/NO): YES